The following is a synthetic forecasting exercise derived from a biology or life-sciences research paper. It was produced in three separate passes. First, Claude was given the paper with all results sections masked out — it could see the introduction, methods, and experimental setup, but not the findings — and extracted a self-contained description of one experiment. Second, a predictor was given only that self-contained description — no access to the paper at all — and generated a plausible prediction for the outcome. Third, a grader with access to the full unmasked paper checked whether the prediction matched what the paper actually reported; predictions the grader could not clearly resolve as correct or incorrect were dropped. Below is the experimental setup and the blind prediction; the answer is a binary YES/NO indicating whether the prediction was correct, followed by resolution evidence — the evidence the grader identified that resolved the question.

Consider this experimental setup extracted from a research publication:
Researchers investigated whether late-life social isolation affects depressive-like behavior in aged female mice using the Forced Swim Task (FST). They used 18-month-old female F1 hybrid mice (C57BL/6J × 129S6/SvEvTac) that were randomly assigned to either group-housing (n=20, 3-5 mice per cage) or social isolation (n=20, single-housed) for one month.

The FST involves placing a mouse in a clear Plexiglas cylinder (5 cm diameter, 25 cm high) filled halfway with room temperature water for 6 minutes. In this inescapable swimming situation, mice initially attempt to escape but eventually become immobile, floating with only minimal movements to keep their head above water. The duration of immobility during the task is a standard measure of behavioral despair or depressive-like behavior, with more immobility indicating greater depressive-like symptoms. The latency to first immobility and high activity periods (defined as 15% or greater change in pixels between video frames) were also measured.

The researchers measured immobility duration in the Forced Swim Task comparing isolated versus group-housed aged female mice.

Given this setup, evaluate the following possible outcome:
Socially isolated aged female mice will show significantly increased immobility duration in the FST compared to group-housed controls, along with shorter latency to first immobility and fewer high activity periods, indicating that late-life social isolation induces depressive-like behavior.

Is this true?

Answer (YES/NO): NO